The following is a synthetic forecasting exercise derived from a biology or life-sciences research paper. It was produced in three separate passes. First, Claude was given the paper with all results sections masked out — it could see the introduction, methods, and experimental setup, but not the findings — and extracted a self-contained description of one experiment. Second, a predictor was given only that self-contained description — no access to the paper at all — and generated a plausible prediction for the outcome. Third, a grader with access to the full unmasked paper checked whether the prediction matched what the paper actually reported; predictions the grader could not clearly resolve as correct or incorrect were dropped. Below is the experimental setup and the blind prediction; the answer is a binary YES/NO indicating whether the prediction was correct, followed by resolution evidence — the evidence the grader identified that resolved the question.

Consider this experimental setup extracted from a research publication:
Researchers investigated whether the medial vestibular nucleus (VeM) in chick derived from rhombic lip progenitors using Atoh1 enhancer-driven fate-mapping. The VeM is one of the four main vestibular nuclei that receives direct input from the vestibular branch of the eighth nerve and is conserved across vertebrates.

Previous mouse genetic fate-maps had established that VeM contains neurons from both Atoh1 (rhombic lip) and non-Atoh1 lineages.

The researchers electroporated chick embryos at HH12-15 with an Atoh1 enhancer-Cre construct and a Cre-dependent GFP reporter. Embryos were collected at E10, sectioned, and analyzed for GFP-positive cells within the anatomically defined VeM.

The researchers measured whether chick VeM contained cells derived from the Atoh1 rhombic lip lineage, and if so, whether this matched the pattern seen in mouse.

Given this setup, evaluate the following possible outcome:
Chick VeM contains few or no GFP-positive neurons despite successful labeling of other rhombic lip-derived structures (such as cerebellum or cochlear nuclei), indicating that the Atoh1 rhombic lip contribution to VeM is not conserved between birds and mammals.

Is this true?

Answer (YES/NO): NO